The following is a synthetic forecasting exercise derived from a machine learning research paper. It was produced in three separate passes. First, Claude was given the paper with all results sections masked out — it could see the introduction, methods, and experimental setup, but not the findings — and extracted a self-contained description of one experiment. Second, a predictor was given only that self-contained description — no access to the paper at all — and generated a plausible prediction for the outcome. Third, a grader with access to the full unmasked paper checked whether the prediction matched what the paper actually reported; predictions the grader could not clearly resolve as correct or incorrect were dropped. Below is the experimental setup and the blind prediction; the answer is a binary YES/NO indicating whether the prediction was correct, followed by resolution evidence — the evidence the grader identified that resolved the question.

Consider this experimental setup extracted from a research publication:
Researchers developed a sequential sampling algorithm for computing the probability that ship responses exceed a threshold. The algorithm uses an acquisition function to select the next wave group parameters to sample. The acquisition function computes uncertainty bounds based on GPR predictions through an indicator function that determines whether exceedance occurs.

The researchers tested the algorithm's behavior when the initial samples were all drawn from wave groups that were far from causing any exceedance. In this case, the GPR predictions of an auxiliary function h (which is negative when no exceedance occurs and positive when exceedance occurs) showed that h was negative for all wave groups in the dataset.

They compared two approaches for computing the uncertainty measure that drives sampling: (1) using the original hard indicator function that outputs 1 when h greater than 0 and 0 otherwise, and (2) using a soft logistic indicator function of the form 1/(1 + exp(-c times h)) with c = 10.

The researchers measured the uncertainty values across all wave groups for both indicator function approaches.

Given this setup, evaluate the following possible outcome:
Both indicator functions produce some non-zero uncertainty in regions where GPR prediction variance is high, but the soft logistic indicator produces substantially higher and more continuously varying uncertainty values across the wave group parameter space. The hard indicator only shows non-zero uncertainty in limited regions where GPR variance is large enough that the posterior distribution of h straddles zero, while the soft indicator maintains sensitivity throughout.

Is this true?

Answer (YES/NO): NO